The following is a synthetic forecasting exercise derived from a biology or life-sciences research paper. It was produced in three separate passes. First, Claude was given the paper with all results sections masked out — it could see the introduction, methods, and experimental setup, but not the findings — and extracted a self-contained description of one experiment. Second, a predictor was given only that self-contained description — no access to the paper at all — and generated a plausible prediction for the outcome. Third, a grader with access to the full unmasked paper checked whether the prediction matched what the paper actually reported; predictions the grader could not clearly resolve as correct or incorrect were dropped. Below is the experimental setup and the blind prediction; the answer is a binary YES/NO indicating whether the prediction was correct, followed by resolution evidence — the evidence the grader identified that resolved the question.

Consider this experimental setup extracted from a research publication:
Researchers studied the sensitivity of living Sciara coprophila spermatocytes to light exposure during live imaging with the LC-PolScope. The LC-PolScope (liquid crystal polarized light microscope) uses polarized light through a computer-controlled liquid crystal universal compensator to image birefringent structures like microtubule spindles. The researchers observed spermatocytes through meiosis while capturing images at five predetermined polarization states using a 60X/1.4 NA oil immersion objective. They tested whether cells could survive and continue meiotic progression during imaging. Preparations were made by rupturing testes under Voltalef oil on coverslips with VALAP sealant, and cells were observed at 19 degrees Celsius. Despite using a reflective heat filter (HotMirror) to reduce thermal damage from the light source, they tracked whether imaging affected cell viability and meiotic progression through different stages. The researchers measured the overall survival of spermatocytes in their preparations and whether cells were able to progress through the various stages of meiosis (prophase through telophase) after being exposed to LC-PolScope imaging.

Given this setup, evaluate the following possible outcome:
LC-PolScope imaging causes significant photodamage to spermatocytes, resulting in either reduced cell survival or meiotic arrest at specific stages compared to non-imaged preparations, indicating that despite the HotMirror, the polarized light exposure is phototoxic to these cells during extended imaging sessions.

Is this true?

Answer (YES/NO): YES